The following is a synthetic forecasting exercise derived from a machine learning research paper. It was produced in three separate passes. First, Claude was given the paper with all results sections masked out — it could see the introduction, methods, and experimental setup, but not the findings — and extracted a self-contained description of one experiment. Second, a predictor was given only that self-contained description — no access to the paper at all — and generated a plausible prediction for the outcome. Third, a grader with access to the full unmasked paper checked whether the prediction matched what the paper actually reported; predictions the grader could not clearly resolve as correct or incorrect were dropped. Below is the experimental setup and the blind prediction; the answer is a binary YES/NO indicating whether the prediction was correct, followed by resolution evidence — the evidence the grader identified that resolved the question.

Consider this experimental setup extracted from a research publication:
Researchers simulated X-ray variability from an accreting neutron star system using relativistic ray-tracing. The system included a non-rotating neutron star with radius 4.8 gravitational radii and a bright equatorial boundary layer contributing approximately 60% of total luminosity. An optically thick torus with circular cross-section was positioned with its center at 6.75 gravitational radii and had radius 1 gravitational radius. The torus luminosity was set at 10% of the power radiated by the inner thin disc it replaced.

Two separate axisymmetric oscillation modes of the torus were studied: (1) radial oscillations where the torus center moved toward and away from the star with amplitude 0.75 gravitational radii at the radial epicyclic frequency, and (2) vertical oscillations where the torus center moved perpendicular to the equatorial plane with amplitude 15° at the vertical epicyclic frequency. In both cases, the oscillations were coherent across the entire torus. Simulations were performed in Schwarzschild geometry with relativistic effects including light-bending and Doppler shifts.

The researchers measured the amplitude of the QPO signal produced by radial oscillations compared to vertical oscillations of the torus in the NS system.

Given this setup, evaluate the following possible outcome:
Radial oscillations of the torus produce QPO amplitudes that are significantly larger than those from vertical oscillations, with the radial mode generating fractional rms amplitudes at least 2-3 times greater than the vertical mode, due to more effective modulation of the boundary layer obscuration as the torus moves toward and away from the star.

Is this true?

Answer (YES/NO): NO